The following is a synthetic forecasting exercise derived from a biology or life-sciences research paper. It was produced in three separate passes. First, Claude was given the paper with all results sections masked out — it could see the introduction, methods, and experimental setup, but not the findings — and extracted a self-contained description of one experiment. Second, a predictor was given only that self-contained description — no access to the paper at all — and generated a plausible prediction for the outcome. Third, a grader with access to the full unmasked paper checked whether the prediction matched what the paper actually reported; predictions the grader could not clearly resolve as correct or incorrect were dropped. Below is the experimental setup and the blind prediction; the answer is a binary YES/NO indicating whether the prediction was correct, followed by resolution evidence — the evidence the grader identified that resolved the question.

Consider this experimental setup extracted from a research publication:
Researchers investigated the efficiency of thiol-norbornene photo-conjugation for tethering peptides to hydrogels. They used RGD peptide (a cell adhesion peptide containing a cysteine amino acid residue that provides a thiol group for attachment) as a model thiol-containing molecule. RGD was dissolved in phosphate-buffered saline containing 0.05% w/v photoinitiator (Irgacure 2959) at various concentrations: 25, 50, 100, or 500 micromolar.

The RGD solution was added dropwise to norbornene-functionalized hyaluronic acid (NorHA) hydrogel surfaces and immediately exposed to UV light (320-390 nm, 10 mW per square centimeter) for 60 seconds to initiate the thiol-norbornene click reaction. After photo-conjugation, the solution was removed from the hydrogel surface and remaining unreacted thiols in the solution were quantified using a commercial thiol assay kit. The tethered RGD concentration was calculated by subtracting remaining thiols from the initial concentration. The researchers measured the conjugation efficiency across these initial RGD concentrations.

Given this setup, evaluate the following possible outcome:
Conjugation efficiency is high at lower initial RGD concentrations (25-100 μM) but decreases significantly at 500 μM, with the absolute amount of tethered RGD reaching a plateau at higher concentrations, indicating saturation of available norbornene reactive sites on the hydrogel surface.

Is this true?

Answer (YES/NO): NO